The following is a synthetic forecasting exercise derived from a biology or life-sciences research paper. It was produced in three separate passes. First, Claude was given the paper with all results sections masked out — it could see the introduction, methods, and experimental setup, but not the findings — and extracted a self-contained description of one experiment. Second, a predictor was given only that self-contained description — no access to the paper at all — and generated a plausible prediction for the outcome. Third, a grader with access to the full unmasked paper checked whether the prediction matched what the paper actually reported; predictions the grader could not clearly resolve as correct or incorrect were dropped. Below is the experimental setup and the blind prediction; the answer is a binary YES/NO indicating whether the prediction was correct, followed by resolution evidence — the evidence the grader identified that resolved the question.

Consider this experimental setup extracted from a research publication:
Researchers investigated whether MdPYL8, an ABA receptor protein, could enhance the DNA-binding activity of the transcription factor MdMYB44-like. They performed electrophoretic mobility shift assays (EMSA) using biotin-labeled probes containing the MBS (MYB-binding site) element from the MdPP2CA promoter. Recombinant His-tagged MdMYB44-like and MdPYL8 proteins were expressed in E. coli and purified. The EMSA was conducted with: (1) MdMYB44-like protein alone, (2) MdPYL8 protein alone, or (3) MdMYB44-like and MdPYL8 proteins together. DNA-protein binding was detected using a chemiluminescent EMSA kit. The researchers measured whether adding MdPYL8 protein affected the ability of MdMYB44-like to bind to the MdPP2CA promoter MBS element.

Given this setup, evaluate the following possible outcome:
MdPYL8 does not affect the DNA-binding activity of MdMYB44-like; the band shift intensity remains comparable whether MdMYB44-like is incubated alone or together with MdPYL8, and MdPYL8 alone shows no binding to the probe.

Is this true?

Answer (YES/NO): NO